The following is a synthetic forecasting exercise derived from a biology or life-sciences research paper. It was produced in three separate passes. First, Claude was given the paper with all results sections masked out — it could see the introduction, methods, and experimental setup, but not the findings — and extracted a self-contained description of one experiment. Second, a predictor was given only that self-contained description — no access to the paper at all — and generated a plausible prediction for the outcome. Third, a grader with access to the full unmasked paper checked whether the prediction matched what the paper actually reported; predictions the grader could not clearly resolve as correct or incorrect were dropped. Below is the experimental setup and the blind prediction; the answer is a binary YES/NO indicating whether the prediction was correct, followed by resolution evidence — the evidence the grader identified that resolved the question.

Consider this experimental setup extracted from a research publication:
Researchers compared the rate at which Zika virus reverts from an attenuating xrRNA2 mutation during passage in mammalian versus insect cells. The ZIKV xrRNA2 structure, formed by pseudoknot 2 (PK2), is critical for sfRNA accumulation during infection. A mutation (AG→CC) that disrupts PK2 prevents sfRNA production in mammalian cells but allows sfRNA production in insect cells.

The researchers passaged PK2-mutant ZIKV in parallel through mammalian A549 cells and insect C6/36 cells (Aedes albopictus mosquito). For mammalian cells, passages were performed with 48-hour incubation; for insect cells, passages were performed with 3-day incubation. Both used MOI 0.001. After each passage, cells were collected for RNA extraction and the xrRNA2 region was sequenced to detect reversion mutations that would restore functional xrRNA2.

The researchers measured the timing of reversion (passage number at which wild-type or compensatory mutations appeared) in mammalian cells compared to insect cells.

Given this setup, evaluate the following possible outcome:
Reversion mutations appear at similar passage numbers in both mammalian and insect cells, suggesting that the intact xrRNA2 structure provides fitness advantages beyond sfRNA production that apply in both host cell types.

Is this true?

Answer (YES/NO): NO